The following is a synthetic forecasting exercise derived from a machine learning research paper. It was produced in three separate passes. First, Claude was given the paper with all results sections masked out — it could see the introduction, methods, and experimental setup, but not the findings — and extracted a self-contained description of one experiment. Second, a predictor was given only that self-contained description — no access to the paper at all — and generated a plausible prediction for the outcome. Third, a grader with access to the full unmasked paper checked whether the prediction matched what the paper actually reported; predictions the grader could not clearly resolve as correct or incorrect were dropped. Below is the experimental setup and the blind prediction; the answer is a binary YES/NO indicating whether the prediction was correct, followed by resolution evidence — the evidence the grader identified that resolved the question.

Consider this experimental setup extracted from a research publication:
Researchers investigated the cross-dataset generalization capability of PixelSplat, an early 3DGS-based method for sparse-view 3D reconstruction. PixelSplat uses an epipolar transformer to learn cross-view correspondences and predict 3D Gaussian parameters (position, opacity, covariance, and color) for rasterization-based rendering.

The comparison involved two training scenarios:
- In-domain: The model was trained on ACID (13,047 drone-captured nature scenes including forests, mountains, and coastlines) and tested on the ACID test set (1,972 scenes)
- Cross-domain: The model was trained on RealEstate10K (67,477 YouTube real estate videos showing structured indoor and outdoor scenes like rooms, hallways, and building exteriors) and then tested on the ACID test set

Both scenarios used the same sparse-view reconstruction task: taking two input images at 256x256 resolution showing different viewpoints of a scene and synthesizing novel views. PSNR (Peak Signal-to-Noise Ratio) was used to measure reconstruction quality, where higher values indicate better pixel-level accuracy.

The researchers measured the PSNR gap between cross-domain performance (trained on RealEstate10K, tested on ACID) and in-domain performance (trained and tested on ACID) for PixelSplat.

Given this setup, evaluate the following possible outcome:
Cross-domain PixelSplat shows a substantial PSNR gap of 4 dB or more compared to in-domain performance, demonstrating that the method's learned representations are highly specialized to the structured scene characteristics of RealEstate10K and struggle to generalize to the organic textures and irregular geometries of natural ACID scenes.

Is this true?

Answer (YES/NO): NO